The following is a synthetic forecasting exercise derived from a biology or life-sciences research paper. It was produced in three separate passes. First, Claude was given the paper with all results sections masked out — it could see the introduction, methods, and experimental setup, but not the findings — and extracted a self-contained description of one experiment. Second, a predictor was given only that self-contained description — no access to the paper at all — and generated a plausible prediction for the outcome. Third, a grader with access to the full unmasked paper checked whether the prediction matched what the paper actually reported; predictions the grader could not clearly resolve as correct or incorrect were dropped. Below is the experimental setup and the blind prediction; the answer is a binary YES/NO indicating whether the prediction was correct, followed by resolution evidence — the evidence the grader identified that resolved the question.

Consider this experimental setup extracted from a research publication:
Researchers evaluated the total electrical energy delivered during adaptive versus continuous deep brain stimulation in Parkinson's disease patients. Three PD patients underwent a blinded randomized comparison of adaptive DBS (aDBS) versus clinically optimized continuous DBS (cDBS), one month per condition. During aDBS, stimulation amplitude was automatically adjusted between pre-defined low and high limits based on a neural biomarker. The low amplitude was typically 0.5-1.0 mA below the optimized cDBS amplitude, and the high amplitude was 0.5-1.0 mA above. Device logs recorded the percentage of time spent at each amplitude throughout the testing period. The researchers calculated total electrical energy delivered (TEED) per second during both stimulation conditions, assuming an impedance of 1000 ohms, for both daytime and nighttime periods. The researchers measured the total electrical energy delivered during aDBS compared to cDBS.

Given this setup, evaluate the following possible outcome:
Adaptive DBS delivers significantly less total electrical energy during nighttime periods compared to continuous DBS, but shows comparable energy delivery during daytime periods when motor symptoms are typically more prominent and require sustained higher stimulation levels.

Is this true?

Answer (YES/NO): NO